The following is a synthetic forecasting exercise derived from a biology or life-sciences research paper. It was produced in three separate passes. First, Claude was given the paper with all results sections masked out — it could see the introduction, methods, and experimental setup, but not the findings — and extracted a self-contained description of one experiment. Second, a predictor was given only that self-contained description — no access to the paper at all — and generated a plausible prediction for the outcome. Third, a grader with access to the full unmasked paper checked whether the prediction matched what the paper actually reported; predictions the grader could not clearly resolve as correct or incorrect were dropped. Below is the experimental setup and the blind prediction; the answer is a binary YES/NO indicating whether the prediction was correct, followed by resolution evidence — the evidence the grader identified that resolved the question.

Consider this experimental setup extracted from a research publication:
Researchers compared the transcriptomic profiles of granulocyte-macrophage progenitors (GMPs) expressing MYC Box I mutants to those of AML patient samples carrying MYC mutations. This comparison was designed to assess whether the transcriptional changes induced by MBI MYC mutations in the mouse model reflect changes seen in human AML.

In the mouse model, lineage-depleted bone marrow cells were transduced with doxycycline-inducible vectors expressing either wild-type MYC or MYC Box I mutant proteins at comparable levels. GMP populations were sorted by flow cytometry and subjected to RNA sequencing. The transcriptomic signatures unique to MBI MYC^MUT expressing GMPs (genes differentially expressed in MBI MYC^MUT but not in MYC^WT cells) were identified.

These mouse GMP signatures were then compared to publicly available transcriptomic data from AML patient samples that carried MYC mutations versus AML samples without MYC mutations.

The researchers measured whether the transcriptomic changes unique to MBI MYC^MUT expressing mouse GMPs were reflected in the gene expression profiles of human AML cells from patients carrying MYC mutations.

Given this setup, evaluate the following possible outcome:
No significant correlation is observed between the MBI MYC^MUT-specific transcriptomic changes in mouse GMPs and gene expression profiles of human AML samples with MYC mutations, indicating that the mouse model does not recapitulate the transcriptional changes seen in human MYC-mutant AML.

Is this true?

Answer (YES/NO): NO